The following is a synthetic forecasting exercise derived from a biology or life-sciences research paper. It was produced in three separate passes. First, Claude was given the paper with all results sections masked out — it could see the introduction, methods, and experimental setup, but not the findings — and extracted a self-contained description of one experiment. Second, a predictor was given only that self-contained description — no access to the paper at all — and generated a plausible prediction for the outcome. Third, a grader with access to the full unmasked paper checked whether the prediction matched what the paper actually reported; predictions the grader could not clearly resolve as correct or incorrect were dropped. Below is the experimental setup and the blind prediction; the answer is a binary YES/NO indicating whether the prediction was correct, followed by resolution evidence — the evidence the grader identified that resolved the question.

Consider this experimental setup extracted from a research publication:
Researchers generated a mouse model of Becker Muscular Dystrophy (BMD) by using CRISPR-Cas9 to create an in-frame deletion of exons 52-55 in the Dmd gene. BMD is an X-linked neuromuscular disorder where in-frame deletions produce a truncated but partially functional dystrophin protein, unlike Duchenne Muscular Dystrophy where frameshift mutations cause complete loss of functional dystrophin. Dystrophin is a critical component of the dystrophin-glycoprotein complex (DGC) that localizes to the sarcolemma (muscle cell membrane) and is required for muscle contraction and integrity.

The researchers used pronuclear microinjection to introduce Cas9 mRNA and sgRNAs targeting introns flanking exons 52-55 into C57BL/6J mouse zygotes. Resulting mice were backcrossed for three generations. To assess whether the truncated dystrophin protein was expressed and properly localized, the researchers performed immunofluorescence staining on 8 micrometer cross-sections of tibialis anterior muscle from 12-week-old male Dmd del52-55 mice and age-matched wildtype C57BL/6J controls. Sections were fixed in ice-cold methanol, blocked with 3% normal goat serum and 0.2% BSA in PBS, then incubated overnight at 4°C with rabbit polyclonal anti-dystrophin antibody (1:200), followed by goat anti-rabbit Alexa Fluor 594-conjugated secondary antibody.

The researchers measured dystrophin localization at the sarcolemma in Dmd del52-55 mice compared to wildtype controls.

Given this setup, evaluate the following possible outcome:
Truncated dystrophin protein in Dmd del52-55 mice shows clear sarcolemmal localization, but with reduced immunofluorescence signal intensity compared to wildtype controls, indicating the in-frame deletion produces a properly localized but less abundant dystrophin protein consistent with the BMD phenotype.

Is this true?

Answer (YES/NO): NO